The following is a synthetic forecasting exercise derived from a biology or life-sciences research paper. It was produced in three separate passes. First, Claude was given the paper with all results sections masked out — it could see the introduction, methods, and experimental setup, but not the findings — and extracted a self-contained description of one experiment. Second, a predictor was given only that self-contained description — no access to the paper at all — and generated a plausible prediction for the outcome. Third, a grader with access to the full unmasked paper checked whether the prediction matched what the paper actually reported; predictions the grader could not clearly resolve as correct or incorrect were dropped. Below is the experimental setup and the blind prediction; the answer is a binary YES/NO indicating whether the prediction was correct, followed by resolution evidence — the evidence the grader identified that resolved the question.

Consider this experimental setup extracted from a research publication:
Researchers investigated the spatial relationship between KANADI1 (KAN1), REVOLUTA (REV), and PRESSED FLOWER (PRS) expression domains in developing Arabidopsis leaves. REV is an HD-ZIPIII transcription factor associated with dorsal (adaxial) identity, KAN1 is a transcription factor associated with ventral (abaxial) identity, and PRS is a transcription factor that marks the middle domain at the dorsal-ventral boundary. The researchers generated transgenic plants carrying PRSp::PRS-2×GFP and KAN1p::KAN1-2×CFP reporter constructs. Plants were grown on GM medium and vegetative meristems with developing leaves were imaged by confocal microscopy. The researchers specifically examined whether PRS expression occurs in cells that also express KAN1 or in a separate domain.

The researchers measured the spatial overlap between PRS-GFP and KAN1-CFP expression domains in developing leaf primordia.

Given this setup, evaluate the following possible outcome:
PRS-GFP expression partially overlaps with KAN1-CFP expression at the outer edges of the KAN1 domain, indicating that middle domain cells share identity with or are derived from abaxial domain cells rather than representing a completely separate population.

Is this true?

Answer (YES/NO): NO